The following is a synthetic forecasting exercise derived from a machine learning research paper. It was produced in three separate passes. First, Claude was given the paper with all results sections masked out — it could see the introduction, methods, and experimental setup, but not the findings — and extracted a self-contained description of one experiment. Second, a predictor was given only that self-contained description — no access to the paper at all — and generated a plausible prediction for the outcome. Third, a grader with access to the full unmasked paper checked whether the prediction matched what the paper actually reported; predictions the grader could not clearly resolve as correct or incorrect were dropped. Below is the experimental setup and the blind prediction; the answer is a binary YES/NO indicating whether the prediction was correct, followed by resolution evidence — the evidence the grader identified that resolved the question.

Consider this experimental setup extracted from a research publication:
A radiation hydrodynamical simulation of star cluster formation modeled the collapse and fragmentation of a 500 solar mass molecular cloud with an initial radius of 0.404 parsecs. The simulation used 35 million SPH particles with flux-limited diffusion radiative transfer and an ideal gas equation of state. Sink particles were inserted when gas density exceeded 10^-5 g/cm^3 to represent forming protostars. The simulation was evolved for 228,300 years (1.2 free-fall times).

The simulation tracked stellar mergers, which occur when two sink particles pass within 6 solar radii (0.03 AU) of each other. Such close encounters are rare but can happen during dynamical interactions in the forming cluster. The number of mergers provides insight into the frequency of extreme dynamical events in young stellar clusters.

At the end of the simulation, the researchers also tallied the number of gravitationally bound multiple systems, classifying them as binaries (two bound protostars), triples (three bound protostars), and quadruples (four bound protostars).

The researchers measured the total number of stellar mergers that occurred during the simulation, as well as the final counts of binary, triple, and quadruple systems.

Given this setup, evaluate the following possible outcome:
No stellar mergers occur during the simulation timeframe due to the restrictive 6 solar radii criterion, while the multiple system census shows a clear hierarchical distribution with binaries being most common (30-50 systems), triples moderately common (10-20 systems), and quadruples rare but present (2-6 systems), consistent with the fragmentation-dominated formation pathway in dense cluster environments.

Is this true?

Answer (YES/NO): NO